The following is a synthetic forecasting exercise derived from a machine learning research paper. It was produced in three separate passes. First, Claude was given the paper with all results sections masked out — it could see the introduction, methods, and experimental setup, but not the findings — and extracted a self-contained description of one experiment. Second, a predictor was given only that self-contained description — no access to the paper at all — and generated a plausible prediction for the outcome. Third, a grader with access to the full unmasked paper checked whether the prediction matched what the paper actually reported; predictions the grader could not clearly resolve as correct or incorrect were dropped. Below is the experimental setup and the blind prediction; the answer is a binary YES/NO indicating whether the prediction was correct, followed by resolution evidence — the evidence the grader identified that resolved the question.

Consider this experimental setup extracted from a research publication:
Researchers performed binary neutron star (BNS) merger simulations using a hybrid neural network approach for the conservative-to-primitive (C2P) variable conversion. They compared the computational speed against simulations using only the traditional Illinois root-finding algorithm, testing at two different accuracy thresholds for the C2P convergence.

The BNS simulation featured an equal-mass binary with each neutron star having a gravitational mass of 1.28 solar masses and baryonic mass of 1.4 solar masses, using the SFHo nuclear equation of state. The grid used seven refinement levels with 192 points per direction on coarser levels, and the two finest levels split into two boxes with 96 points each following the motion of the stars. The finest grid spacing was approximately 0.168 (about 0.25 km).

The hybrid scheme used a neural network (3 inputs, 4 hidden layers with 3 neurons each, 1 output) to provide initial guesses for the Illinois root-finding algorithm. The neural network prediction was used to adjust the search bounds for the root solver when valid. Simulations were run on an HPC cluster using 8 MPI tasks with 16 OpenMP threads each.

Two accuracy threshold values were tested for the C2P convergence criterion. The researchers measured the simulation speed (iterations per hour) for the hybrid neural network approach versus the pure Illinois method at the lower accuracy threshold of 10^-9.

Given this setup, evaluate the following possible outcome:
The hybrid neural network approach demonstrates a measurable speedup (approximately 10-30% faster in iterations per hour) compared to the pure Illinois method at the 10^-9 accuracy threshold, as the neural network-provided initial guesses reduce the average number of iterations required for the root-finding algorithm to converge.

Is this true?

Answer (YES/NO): NO